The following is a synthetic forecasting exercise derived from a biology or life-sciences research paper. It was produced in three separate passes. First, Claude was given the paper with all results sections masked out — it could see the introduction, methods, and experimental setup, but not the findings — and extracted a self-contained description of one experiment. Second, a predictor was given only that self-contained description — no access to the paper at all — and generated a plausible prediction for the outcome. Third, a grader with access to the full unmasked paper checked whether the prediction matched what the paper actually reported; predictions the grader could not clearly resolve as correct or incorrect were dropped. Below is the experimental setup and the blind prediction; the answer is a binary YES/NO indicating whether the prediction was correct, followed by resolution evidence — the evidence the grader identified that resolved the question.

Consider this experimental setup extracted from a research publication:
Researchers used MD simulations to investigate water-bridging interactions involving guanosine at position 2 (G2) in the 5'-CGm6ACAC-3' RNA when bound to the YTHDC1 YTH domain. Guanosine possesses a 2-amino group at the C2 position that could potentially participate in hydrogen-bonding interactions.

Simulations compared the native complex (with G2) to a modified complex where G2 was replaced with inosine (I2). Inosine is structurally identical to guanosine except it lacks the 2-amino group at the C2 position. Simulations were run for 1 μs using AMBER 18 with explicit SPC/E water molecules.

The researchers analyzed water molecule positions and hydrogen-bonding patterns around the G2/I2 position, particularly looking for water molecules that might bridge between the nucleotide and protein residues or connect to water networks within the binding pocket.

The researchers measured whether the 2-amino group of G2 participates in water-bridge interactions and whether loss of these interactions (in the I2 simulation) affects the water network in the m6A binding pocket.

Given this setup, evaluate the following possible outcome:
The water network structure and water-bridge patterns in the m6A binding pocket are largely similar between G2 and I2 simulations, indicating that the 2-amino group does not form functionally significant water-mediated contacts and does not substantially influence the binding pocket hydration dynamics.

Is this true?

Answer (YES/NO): NO